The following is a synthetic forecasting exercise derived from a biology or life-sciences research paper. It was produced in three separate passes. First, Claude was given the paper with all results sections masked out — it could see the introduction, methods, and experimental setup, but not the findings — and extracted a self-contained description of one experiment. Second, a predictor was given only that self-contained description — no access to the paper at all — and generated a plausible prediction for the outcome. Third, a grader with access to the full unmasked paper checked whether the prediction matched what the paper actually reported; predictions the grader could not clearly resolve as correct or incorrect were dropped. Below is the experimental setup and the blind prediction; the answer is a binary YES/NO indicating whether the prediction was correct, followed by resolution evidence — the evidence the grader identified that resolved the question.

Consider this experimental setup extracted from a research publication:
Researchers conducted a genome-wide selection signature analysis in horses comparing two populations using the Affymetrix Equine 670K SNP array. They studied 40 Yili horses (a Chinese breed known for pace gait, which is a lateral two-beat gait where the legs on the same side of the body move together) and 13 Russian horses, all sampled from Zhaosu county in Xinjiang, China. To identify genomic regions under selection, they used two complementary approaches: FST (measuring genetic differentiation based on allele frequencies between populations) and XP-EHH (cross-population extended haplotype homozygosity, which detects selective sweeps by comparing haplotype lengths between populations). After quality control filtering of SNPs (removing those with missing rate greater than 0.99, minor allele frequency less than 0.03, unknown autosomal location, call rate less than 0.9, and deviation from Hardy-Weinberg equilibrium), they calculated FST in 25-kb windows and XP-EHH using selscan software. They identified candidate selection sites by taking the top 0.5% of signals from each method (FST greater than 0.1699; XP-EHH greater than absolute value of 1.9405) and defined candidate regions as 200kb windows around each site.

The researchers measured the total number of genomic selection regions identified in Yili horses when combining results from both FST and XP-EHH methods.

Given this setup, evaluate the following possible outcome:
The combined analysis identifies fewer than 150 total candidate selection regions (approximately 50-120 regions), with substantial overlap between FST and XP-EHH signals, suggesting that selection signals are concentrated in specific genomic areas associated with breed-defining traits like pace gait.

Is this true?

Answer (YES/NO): NO